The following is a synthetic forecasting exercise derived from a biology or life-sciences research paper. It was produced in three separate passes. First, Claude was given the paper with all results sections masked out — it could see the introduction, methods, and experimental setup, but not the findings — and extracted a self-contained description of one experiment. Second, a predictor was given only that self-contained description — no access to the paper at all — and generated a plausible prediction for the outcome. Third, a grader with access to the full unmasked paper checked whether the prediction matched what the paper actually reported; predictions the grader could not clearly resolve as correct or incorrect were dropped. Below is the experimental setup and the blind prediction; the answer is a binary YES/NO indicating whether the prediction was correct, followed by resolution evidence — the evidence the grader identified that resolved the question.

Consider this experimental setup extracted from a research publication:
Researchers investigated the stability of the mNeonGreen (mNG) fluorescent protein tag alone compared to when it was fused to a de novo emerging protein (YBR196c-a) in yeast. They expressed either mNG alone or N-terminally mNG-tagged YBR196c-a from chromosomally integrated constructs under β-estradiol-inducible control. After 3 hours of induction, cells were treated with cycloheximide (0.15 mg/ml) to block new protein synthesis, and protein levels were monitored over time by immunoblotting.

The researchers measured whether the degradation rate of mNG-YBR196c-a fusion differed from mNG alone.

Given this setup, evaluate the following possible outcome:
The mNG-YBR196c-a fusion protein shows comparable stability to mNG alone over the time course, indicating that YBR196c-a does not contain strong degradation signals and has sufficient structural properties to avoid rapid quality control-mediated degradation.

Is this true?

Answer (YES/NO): NO